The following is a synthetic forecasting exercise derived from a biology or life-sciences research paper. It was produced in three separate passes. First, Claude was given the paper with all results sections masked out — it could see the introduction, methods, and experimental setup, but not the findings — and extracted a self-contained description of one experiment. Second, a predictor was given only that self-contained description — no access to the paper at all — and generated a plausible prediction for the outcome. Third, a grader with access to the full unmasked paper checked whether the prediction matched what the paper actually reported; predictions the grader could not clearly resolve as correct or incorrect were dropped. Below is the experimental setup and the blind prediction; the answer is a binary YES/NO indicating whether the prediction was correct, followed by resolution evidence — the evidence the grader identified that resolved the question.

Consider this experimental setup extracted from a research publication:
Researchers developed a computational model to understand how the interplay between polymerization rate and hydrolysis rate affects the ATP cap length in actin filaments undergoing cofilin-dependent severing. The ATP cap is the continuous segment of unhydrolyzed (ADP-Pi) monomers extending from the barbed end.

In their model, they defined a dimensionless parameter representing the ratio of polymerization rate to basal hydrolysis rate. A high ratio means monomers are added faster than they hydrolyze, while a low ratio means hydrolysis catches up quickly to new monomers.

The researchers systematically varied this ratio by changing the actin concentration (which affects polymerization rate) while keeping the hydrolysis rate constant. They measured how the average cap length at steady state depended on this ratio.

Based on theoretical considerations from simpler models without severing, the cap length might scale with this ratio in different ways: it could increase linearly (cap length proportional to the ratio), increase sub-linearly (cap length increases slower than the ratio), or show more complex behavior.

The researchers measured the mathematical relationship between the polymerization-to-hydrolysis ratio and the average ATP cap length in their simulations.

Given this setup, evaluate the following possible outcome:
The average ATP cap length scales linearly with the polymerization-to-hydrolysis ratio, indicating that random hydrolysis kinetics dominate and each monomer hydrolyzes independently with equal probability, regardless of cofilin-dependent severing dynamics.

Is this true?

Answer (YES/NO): YES